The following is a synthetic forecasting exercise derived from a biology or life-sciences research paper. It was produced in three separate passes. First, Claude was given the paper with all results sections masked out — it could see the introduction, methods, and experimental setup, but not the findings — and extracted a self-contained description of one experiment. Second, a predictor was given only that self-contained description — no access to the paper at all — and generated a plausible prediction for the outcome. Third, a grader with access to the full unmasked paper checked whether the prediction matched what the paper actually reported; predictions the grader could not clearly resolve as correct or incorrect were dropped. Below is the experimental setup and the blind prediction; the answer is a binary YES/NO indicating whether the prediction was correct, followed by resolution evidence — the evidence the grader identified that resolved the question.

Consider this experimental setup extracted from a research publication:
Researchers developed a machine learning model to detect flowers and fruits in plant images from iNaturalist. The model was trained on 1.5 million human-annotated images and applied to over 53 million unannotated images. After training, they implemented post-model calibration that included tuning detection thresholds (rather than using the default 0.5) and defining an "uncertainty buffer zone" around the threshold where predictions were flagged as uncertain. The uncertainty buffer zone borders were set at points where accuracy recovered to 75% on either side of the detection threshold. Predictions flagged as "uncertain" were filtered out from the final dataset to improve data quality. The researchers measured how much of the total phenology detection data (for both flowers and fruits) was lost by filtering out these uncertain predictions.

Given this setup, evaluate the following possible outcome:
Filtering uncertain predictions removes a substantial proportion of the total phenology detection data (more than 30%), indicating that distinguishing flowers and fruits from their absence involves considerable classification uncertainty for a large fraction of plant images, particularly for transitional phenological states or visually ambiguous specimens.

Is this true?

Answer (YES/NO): NO